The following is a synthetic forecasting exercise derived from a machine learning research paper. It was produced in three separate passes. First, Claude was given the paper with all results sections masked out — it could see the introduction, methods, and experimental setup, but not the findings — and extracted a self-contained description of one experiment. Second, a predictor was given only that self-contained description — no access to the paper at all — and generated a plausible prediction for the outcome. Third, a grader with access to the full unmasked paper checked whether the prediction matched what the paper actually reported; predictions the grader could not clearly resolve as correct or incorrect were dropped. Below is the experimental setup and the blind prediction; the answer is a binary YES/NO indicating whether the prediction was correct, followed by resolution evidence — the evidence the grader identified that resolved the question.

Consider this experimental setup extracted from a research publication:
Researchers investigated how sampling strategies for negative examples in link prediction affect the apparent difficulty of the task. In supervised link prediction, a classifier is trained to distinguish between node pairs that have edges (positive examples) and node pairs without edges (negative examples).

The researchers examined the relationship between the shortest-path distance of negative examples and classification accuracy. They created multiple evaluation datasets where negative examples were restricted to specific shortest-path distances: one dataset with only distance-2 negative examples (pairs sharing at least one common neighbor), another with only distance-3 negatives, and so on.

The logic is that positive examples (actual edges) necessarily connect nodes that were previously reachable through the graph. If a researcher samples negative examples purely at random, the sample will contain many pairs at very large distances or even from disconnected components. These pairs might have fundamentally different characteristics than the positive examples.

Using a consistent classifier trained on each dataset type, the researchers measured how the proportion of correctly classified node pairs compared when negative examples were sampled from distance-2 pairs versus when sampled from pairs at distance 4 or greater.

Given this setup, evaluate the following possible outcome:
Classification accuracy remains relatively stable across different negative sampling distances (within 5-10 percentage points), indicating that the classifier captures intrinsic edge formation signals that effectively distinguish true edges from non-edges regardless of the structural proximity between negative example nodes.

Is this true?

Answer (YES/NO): NO